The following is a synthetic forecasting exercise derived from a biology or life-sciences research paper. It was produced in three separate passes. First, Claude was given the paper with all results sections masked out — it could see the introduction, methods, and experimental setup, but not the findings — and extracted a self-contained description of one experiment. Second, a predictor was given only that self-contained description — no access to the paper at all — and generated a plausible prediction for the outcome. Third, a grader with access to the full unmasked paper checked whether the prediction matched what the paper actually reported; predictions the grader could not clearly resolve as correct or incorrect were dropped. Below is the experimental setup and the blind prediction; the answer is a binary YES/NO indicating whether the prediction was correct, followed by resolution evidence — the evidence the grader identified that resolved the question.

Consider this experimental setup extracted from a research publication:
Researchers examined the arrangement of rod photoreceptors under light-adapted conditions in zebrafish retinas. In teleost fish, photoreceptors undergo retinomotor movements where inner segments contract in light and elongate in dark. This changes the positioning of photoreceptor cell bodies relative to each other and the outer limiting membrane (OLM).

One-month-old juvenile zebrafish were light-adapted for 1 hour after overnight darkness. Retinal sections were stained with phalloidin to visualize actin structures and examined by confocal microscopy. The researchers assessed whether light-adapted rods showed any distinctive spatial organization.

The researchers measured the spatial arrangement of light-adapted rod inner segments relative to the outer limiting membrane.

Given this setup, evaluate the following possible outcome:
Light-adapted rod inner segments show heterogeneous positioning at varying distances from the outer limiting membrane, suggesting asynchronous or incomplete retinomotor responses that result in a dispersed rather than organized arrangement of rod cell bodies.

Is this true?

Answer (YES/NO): NO